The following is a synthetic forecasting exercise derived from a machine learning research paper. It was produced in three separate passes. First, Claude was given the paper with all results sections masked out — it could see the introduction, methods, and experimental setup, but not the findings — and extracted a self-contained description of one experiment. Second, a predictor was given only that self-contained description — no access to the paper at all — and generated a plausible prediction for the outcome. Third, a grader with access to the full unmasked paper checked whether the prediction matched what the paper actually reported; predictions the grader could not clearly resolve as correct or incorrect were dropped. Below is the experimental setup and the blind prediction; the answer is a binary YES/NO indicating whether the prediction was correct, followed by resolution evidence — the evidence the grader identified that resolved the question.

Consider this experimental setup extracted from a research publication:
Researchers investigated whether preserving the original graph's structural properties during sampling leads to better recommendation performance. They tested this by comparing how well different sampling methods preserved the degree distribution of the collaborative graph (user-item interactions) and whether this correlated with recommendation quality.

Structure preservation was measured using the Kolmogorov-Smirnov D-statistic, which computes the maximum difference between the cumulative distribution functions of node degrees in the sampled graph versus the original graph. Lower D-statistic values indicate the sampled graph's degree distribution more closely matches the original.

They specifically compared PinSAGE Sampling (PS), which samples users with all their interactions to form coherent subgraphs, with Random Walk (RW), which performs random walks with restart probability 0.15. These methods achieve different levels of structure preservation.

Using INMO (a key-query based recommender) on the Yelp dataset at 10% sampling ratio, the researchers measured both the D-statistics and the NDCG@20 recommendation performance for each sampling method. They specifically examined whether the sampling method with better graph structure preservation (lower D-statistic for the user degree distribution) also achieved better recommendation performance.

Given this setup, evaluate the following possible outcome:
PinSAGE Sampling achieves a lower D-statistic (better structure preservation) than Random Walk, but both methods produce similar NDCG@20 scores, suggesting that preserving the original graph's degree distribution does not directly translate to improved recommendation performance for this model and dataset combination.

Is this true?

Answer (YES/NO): NO